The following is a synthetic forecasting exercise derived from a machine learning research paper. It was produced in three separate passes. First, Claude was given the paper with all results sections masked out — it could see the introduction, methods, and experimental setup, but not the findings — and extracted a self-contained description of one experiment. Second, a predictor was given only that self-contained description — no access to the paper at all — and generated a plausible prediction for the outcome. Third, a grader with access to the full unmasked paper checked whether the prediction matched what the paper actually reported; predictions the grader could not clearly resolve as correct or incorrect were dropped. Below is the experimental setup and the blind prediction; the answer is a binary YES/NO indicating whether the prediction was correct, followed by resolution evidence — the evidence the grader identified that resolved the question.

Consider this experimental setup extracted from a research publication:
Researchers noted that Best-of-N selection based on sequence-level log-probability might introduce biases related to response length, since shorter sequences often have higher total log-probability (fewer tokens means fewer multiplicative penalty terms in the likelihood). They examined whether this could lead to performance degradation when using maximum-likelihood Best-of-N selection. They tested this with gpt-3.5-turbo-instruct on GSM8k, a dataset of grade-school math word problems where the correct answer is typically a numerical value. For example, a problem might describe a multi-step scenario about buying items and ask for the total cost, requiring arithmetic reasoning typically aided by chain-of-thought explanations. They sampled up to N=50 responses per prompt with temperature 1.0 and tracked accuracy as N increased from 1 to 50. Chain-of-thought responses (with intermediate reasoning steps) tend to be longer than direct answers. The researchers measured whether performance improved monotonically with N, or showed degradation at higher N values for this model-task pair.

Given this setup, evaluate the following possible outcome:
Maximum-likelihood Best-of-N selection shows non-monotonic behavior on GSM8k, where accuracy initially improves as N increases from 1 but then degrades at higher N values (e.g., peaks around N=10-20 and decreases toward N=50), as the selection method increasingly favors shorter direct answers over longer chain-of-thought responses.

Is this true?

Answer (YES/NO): YES